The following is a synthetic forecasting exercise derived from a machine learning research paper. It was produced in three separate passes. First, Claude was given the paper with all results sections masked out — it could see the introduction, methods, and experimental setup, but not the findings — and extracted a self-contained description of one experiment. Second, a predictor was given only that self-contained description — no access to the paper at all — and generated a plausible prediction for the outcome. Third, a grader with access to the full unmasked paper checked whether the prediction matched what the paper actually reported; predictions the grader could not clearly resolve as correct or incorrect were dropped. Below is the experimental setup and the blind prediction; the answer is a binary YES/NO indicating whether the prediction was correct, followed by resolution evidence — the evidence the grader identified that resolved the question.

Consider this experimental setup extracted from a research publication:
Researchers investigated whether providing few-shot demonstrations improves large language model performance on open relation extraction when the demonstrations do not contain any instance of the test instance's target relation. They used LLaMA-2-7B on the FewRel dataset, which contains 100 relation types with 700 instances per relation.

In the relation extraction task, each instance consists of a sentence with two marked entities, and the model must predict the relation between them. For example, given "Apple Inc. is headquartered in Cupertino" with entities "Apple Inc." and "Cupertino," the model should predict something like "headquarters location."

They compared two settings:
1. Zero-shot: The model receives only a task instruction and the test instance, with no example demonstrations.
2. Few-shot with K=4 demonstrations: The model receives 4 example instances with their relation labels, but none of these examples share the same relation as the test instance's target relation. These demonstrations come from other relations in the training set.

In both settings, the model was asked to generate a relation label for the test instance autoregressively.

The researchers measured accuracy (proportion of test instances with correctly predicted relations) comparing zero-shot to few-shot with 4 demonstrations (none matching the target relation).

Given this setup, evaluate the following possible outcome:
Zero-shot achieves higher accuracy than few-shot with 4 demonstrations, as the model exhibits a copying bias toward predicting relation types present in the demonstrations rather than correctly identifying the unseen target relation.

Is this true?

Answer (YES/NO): NO